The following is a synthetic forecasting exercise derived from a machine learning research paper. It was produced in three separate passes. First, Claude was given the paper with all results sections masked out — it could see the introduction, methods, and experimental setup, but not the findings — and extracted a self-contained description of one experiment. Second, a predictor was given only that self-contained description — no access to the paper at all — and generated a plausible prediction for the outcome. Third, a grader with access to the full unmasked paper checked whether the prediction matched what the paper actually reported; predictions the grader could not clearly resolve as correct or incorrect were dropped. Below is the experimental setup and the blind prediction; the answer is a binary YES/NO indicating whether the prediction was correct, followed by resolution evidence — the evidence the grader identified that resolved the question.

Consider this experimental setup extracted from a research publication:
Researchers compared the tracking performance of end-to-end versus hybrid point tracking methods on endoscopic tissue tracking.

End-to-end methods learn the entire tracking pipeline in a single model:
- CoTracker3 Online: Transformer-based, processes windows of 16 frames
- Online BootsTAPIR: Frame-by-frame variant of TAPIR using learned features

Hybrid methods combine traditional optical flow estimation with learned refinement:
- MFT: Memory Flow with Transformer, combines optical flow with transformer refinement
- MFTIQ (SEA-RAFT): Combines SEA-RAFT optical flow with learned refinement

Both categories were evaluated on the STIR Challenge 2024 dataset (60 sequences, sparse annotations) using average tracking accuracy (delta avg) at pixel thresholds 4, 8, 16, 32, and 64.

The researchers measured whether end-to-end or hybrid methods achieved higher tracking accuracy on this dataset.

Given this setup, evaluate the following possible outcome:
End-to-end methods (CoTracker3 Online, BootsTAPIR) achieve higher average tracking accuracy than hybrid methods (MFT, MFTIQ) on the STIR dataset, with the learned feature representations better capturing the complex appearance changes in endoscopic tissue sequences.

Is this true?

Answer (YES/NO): NO